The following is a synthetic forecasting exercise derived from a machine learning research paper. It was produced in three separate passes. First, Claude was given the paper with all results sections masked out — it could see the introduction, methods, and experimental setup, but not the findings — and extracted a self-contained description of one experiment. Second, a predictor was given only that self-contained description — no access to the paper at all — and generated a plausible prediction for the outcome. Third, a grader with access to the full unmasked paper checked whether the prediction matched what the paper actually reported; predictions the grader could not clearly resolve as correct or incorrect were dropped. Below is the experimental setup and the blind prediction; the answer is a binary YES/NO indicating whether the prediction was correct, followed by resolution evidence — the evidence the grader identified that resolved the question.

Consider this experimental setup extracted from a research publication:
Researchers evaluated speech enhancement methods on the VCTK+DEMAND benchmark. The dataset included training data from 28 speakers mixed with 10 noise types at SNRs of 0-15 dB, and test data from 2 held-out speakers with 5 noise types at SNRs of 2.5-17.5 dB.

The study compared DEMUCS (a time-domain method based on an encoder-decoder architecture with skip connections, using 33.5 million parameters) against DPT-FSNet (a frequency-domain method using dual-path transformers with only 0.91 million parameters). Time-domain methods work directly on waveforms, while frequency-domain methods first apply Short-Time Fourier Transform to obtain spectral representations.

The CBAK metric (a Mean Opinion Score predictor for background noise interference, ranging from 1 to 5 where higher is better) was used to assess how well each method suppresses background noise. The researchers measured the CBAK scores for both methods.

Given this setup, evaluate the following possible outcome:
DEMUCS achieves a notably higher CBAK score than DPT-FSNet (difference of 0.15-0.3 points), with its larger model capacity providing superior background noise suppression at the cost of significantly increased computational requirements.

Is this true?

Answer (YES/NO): NO